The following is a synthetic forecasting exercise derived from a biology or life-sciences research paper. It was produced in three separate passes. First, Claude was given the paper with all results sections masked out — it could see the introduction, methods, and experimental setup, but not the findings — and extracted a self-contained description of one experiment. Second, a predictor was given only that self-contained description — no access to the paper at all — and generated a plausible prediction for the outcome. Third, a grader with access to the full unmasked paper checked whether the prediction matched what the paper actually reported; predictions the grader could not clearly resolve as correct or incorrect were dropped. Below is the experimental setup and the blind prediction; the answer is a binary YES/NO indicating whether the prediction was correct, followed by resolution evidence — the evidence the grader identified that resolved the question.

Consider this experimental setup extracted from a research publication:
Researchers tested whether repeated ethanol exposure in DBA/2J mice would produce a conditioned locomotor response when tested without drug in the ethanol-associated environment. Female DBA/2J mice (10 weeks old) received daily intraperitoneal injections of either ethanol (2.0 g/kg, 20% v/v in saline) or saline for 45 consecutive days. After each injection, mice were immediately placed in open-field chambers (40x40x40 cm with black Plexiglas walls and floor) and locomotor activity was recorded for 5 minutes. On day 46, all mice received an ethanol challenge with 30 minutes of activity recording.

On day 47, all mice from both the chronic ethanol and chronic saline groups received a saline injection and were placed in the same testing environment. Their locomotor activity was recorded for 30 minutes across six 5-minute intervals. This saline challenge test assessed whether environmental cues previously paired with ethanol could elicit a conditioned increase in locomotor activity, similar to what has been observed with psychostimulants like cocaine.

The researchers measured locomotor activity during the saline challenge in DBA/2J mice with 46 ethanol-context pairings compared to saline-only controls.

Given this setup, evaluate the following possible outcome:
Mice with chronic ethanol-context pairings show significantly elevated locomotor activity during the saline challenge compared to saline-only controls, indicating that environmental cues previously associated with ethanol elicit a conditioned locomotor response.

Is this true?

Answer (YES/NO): NO